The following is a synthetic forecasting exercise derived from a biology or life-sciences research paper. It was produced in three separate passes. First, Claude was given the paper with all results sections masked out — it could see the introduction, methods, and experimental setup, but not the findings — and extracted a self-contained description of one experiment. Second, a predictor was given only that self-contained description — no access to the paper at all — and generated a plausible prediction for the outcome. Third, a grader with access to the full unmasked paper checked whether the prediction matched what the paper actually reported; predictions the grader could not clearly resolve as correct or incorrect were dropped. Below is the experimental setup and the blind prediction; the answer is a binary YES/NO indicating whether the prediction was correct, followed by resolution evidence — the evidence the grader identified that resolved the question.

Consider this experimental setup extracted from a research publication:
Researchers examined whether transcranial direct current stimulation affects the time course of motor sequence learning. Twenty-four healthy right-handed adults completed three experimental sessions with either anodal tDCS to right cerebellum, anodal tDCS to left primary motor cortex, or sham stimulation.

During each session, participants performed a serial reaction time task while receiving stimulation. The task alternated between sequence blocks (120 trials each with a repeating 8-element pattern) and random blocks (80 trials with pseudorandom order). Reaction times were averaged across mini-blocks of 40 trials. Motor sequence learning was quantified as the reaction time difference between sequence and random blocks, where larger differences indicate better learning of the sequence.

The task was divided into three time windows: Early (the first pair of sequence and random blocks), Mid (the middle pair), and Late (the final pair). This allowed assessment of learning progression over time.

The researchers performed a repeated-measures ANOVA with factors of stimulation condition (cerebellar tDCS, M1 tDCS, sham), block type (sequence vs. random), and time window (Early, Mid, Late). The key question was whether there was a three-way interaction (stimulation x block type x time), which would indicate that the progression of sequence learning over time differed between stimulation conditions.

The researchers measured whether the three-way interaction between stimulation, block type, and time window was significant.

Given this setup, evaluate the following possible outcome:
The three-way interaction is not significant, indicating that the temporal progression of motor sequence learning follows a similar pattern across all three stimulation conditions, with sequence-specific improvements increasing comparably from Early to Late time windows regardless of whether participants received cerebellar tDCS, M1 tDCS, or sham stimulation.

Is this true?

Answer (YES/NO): NO